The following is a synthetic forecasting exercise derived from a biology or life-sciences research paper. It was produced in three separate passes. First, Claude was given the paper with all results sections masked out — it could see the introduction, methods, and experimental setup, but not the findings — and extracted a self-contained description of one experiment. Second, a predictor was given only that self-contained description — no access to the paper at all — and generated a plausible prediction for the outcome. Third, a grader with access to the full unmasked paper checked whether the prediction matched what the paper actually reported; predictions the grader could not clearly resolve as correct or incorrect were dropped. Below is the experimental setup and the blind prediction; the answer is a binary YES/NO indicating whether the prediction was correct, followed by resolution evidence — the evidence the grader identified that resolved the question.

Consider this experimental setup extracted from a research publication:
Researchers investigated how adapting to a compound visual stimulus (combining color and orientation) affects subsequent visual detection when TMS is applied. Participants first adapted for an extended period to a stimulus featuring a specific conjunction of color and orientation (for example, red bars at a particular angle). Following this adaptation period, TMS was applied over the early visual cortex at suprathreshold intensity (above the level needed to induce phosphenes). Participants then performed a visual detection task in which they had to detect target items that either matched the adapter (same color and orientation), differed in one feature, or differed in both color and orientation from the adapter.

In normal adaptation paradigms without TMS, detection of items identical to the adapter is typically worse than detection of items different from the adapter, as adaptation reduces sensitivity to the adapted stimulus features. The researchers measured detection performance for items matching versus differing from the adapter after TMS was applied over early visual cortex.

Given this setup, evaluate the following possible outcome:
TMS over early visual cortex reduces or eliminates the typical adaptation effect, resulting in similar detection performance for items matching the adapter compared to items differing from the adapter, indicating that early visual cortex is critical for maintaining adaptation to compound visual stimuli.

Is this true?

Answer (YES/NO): NO